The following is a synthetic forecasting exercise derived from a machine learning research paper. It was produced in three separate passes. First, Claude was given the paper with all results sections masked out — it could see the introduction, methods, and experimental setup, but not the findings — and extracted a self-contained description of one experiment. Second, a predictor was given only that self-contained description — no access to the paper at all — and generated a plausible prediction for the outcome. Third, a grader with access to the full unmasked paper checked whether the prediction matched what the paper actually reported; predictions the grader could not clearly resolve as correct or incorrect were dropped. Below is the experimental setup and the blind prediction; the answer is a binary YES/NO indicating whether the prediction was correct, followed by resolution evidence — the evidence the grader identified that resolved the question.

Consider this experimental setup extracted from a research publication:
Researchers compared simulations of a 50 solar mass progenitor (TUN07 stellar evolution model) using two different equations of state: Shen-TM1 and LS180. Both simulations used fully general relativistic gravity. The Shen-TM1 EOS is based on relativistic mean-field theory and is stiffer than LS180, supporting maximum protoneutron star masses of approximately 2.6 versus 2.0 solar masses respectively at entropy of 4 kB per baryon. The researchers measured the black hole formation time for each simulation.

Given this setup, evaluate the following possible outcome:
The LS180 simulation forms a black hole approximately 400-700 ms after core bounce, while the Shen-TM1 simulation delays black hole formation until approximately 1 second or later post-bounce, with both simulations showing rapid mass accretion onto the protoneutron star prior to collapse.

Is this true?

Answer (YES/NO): YES